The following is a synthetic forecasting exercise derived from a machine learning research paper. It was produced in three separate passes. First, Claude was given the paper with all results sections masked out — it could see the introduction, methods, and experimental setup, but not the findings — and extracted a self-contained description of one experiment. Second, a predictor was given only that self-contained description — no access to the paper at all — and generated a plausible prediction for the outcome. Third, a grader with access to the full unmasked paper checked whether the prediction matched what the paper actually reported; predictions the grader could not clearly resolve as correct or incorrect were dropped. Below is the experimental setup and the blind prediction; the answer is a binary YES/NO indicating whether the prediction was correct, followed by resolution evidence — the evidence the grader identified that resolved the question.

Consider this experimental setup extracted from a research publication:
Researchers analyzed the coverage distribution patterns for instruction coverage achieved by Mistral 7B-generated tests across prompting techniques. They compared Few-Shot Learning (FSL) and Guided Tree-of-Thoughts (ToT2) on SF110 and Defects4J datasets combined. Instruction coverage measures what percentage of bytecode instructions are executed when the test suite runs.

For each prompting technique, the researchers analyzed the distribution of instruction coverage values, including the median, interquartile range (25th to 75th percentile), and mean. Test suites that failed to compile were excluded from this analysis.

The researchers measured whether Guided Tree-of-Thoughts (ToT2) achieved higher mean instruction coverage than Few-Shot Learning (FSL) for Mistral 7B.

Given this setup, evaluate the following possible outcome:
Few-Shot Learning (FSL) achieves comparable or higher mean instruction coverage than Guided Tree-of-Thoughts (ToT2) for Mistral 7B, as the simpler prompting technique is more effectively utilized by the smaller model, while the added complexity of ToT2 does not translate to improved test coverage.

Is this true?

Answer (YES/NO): NO